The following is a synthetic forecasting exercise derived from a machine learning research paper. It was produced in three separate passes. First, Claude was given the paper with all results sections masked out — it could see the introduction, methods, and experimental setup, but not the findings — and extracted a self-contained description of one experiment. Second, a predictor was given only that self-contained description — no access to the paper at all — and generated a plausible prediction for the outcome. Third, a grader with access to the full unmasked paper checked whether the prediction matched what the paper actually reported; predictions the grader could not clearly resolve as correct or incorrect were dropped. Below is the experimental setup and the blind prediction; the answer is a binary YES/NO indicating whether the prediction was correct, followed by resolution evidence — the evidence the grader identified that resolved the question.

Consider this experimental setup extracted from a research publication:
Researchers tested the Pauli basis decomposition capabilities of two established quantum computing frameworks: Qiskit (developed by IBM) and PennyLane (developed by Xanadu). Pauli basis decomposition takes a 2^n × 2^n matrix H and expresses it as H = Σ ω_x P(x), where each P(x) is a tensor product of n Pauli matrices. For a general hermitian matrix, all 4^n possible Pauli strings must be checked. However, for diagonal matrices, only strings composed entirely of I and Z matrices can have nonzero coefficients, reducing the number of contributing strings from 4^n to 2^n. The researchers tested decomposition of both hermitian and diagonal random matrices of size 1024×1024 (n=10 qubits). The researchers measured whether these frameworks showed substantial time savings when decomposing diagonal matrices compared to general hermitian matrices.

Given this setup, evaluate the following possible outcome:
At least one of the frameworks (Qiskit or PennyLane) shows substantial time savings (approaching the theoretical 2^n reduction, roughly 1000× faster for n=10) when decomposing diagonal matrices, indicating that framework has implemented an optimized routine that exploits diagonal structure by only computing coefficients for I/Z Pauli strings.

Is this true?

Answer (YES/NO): NO